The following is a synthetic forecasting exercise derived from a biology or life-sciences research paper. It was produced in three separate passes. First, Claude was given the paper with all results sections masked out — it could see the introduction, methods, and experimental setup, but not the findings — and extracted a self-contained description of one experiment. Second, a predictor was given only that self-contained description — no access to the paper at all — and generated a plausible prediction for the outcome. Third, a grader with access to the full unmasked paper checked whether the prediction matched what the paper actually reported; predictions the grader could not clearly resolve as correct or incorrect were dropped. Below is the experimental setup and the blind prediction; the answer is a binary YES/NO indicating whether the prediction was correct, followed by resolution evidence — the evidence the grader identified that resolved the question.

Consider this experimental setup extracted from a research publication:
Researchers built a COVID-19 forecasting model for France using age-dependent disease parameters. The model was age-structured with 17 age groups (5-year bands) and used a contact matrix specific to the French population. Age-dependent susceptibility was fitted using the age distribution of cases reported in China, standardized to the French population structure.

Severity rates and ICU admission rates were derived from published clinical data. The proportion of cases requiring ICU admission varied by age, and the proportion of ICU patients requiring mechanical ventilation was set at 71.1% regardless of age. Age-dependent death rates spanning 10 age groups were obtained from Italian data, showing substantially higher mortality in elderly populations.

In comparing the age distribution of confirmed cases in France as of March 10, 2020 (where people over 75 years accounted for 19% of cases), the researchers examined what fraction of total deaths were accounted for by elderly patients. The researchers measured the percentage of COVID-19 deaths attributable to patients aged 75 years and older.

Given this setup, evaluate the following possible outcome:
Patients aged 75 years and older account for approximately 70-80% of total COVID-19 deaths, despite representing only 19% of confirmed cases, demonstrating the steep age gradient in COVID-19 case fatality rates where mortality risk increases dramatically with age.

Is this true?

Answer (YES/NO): YES